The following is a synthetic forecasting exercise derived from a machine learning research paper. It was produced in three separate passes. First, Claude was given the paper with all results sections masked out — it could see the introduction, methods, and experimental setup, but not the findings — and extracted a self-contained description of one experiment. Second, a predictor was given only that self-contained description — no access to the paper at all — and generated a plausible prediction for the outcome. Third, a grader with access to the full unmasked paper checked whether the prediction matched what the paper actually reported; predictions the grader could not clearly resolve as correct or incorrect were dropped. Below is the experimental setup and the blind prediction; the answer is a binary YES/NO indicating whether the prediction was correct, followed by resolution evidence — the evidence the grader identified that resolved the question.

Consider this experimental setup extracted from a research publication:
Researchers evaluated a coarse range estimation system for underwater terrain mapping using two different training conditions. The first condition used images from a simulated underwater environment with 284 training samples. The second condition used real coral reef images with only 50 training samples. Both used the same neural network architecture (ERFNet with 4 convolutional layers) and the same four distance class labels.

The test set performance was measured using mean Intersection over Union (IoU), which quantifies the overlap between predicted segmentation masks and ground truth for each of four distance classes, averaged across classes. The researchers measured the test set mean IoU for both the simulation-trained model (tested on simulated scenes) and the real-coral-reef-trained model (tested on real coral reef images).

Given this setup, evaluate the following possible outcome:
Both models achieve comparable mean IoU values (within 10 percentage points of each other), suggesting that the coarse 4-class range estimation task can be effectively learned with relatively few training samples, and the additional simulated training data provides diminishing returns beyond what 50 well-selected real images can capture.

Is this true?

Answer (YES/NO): NO